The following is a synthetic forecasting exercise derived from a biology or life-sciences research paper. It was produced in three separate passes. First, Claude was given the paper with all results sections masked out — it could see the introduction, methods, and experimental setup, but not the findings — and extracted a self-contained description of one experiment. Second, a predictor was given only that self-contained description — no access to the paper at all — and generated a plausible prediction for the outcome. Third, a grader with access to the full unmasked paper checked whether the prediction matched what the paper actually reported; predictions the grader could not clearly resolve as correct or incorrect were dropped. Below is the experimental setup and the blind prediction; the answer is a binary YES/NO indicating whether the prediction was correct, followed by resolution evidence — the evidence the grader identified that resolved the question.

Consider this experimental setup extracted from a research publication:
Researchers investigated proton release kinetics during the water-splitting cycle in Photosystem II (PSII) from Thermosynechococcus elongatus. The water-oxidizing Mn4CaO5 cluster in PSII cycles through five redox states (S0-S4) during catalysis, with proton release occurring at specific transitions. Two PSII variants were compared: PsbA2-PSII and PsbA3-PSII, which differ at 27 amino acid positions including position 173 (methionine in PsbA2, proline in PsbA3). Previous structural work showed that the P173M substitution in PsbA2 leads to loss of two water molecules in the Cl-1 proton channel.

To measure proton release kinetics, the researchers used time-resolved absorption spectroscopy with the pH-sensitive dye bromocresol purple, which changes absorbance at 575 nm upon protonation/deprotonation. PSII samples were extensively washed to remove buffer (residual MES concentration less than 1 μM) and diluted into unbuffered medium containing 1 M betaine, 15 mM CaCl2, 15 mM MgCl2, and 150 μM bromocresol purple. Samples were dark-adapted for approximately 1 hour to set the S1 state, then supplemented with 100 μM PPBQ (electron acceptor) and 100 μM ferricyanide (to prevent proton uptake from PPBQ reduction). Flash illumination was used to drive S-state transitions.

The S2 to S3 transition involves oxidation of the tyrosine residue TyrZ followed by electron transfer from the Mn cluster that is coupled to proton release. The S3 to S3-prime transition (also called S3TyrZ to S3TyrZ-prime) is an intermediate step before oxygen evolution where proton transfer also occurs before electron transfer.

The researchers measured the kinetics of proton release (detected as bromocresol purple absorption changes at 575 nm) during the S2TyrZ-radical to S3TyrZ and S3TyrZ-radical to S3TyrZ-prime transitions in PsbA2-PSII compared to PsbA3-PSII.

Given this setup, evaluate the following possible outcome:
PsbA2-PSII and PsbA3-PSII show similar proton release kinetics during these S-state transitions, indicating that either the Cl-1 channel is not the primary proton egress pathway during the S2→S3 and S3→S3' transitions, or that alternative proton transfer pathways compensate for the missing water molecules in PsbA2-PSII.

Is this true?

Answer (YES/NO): NO